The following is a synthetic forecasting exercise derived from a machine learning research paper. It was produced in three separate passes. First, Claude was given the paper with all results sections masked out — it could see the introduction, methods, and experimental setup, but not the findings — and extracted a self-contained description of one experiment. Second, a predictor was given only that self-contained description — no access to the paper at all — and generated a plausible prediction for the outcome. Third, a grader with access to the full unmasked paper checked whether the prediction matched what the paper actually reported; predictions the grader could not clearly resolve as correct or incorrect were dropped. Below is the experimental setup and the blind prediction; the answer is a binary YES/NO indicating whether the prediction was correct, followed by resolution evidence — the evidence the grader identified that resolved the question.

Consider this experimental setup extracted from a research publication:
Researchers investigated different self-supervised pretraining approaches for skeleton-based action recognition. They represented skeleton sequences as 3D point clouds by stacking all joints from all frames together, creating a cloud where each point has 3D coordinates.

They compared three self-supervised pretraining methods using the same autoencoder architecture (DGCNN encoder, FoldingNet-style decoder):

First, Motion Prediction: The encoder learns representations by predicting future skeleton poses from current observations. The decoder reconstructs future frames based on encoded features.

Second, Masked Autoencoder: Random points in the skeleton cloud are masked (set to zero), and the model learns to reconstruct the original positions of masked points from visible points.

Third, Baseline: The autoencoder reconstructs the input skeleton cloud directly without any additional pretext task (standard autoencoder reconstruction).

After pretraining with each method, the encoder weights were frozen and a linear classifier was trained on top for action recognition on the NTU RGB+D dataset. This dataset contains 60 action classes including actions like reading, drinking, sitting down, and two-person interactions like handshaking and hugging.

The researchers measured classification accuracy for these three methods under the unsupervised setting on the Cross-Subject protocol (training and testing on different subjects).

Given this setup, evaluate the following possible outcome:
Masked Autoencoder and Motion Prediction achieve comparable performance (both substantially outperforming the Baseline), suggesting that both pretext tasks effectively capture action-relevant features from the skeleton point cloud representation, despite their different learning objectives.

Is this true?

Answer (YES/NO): YES